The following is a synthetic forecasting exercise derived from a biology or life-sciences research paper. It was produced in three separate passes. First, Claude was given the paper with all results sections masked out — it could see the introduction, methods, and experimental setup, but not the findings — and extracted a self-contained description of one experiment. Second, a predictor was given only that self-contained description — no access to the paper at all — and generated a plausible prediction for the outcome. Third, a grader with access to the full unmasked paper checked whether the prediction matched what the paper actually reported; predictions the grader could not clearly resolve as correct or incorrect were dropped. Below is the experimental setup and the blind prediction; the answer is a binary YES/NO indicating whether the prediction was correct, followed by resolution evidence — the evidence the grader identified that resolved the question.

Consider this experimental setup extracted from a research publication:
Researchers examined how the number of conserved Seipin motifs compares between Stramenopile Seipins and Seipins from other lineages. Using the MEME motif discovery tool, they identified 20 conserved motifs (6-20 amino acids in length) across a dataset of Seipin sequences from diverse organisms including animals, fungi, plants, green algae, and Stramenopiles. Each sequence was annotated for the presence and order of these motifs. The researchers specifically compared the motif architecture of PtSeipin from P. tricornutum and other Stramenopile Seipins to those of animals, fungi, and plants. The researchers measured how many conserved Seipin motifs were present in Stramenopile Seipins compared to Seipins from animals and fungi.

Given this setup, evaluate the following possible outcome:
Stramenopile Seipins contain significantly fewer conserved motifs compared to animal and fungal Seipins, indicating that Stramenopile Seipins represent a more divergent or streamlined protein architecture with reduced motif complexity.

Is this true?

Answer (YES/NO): NO